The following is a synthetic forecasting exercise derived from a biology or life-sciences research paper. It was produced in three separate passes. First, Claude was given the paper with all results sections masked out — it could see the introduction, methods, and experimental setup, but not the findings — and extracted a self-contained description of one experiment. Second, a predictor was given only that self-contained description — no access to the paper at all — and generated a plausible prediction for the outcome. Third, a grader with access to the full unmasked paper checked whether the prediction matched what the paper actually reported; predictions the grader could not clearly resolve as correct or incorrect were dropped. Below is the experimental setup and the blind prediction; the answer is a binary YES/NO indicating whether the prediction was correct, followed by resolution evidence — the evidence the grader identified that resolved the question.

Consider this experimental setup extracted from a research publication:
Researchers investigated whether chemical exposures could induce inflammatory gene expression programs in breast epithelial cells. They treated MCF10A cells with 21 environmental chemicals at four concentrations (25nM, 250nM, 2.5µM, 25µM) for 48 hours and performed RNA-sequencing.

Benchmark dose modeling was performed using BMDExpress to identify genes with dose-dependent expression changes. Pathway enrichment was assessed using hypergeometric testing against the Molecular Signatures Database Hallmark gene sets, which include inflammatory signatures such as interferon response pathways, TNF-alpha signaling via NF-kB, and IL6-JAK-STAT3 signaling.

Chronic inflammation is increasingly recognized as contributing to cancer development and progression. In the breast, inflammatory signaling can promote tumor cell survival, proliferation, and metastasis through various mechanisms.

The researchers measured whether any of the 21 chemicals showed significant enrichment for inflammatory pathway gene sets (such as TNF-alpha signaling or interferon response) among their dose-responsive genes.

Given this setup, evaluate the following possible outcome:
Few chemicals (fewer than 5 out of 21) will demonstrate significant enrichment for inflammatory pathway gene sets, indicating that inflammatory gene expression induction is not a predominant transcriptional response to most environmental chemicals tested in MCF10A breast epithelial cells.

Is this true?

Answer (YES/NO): YES